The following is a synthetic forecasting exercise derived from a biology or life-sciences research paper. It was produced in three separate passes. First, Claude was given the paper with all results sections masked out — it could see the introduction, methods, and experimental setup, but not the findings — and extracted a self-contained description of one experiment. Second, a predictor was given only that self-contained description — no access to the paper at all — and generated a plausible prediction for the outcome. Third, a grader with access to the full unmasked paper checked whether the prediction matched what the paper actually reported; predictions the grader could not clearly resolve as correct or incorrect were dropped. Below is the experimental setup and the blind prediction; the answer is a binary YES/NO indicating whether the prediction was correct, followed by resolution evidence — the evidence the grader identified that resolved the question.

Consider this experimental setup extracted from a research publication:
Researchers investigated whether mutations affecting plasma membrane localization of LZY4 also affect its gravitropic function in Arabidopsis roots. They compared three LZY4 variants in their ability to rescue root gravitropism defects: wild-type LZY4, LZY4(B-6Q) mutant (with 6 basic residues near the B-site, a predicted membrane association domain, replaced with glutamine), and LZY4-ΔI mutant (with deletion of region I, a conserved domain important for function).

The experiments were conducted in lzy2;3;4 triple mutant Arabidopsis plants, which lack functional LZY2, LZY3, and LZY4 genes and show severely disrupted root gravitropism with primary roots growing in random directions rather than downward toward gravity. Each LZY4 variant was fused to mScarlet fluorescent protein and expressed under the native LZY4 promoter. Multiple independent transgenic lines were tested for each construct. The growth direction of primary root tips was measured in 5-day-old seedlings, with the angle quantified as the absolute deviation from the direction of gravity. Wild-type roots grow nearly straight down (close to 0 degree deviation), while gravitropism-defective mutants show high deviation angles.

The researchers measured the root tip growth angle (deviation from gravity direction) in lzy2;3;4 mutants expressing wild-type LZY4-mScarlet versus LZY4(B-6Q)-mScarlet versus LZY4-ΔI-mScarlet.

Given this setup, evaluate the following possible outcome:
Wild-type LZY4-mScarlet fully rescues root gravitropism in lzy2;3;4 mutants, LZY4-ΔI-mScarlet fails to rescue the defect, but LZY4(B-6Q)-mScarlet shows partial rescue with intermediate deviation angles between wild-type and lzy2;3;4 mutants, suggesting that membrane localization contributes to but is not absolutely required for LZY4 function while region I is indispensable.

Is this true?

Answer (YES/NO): NO